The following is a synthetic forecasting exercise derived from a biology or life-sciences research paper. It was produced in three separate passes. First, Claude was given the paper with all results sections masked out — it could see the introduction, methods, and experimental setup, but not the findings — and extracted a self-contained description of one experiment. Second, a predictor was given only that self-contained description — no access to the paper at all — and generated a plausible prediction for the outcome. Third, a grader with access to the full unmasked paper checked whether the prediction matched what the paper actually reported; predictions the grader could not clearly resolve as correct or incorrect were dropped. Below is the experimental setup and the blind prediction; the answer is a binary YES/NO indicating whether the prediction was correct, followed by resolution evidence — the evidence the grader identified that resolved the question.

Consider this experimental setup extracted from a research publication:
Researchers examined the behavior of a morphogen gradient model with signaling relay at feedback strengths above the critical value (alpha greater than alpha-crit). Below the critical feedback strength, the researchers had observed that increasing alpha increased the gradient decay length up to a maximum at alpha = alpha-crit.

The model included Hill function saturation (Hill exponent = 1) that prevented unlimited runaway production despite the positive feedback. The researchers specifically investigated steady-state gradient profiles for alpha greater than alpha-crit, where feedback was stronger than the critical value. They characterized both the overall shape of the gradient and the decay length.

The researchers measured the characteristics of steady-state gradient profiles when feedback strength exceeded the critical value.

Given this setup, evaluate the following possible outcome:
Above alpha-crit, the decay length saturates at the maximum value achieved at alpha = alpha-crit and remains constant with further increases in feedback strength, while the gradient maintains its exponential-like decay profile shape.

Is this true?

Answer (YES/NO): NO